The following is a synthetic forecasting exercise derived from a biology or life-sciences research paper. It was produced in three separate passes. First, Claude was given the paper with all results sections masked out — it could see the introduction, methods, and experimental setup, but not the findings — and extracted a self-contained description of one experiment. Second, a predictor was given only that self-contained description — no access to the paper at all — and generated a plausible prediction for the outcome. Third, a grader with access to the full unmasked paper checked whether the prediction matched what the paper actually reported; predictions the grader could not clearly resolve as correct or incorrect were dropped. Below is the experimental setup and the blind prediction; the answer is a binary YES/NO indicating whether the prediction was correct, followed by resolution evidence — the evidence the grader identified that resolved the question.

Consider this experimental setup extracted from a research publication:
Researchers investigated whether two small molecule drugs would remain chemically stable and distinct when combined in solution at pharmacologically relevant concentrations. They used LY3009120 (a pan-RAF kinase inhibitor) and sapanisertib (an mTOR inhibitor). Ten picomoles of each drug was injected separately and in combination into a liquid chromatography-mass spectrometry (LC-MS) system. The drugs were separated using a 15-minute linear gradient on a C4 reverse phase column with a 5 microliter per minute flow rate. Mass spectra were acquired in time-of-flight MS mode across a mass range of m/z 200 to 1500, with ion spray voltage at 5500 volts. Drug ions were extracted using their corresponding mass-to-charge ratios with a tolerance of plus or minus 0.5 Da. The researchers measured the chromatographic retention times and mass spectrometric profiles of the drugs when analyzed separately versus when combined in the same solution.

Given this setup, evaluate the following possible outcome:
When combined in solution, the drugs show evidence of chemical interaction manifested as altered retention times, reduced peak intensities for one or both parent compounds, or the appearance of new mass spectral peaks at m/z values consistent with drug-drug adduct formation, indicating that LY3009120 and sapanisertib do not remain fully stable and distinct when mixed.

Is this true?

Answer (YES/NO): NO